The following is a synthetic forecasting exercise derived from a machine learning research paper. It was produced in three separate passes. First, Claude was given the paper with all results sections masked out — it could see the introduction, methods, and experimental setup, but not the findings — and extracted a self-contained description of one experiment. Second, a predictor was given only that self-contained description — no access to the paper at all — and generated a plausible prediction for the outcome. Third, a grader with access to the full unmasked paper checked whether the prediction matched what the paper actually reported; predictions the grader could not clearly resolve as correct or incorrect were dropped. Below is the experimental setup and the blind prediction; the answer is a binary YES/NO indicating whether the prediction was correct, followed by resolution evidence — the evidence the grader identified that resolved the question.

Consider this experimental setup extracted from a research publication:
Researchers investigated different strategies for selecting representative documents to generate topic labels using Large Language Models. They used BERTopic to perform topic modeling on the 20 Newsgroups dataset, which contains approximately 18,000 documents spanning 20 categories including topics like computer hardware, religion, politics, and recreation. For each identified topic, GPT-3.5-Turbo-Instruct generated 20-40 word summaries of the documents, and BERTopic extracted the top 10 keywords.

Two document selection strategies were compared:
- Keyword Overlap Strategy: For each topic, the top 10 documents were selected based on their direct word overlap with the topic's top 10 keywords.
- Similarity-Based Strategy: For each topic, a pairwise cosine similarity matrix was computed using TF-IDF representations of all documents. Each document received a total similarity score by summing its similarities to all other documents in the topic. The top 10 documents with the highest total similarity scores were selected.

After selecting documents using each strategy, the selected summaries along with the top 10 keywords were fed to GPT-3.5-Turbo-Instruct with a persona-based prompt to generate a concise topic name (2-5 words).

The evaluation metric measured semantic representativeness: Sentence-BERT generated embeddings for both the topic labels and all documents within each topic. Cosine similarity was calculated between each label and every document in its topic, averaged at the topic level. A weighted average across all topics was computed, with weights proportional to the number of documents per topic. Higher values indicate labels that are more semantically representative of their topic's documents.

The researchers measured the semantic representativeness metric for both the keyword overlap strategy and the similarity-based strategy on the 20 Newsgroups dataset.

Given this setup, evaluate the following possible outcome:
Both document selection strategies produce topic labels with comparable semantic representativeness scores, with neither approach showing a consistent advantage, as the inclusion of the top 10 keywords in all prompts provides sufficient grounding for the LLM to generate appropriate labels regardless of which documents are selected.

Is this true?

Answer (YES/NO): NO